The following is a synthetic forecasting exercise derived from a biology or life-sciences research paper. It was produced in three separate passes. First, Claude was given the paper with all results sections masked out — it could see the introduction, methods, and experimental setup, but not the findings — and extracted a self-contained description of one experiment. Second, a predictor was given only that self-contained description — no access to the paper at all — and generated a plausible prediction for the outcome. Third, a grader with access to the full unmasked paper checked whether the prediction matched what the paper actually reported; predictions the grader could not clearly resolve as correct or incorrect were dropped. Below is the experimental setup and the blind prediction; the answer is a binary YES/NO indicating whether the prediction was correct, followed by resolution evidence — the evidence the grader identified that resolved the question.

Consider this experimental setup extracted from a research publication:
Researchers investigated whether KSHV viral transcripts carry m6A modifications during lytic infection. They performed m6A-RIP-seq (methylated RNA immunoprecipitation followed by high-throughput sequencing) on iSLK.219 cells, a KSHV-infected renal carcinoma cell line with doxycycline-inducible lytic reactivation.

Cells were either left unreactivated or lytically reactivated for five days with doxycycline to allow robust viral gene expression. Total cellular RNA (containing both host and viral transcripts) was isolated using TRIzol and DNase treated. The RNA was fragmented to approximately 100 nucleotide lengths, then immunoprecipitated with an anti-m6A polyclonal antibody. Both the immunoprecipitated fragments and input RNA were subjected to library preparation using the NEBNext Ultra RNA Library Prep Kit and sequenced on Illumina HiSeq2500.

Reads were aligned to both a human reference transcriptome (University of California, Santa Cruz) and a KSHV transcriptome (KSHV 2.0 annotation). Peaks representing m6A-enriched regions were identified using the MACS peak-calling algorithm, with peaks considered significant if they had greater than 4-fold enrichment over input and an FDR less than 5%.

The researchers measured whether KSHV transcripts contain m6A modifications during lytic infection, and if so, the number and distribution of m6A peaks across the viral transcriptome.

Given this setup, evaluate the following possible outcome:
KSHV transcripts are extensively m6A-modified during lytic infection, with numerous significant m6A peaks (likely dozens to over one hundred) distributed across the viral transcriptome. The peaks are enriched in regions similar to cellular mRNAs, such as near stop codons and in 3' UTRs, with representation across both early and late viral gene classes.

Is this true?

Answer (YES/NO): NO